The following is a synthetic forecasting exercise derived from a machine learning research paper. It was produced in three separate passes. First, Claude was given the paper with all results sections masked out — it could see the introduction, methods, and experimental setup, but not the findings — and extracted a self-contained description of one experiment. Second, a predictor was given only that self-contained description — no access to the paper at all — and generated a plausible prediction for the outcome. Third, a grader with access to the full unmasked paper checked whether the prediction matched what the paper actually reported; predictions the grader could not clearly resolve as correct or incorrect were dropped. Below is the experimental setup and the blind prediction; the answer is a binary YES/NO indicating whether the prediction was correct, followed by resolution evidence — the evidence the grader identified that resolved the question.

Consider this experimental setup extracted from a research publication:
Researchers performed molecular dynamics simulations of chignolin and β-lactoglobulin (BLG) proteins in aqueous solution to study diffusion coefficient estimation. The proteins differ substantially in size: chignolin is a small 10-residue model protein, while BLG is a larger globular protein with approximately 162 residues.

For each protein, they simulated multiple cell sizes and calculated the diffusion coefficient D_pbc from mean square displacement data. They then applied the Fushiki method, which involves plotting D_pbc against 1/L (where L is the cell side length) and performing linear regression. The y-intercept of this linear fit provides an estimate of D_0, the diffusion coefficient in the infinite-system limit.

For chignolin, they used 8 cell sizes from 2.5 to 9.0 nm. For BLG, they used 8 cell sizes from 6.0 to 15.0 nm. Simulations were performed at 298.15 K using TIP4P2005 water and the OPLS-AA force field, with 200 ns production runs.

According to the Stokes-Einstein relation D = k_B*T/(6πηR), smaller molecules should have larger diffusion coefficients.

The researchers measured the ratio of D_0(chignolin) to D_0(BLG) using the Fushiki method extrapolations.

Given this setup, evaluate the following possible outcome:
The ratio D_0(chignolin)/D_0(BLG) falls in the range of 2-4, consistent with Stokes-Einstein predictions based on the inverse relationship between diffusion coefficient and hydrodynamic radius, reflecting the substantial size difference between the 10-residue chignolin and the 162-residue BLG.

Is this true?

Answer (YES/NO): YES